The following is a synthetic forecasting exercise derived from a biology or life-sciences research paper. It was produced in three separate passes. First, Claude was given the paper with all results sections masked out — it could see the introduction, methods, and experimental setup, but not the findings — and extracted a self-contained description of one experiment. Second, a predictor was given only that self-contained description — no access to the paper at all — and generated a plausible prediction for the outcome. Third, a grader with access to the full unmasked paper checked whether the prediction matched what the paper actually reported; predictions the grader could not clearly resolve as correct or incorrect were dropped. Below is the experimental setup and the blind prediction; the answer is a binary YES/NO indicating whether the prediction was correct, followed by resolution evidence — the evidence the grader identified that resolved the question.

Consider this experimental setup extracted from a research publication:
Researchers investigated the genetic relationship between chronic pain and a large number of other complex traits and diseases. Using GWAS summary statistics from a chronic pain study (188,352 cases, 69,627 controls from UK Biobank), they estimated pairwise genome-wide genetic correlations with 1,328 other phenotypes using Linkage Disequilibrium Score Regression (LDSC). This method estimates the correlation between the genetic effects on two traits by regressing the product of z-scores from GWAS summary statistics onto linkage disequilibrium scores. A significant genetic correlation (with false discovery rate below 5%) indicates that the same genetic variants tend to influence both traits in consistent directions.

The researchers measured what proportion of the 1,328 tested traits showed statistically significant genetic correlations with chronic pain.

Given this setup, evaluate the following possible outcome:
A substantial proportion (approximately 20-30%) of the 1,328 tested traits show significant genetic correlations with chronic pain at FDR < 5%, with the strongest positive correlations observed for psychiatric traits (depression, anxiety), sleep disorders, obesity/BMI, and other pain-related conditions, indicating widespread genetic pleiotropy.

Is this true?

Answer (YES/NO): NO